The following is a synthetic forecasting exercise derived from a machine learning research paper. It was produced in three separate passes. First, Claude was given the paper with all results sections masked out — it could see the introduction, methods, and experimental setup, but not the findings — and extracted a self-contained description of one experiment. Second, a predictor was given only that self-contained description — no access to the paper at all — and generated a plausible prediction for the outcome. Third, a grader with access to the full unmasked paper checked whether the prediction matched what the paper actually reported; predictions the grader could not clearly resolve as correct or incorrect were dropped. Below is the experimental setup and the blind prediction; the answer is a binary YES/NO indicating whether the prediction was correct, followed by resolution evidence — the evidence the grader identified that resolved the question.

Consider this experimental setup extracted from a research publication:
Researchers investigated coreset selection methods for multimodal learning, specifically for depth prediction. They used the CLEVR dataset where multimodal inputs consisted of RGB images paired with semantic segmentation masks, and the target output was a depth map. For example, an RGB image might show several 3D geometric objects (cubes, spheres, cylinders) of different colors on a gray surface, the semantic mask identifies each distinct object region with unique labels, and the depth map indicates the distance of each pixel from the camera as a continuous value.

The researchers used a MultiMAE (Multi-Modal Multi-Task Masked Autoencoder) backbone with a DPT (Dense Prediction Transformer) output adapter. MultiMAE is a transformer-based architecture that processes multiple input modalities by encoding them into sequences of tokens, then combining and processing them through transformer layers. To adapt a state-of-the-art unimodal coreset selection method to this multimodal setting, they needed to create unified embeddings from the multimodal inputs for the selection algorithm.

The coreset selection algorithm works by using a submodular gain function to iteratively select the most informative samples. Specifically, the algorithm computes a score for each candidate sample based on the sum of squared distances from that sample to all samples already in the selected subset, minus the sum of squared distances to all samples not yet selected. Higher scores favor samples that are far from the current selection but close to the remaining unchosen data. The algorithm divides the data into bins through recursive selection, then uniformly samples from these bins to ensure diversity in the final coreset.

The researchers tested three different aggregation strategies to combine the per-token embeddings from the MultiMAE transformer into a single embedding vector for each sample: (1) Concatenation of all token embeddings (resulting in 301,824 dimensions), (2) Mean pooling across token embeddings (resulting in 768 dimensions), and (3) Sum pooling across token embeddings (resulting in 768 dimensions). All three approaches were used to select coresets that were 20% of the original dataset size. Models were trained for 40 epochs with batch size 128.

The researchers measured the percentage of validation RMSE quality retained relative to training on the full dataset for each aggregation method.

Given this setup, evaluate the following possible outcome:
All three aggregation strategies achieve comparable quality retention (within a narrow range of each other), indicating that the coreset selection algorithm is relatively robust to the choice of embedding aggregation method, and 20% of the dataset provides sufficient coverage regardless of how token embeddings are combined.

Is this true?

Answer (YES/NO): NO